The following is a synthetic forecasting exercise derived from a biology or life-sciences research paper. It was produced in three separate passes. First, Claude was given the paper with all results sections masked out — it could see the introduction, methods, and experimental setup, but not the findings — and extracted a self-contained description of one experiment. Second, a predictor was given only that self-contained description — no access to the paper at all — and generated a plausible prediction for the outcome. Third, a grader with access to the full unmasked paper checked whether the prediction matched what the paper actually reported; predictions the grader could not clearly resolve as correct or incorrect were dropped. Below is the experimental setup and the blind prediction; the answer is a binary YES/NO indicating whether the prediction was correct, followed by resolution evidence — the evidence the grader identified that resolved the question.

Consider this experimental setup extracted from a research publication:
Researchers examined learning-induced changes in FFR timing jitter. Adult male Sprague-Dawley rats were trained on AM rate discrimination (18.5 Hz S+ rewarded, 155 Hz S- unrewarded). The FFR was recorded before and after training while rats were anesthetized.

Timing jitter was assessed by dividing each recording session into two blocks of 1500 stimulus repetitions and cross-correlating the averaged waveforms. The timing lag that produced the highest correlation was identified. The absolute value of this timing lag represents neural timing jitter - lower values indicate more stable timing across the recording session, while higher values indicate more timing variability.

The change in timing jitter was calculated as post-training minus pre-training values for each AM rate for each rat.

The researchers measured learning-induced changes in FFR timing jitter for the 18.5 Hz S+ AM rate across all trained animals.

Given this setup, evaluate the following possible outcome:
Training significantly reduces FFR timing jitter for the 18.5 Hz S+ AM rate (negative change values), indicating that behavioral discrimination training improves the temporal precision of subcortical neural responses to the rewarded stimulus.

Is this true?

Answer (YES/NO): NO